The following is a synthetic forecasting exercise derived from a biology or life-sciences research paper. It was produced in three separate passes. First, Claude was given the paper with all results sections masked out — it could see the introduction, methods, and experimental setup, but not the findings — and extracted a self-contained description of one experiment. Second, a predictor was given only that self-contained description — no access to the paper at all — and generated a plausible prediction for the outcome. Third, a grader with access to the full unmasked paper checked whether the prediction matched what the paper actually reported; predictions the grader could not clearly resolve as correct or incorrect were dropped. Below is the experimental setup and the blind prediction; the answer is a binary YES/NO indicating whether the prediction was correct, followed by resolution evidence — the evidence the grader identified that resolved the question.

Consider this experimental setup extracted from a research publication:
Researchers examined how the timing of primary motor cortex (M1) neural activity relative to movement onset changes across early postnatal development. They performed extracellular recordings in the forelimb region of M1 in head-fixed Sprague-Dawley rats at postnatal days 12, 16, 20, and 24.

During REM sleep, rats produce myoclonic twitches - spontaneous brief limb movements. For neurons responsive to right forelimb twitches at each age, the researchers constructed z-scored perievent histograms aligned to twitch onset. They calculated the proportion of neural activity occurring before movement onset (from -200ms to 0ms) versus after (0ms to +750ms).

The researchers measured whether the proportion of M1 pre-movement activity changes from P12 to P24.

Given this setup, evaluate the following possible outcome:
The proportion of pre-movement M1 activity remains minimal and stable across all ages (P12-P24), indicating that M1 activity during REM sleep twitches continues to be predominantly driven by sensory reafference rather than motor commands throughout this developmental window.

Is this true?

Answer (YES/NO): NO